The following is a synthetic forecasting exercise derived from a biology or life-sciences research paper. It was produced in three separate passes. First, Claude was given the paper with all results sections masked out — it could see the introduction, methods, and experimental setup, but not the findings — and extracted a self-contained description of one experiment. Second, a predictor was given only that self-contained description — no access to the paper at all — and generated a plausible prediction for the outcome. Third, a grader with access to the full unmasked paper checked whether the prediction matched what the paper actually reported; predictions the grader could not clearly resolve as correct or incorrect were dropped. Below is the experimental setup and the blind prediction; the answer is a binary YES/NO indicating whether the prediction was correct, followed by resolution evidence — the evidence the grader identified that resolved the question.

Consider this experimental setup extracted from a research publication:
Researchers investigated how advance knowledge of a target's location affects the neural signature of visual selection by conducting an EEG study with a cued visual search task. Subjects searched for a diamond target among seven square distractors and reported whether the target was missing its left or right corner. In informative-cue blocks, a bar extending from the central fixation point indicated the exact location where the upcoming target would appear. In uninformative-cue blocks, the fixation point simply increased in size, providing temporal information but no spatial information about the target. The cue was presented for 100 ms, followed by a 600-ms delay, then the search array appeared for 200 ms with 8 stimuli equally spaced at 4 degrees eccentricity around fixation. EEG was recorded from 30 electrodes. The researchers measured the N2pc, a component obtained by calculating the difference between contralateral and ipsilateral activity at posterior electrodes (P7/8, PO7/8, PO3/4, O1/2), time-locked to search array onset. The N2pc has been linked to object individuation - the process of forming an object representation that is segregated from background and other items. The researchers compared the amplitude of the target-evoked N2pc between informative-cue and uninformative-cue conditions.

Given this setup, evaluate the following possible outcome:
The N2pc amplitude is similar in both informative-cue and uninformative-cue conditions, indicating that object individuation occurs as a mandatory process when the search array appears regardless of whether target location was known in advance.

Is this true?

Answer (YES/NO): YES